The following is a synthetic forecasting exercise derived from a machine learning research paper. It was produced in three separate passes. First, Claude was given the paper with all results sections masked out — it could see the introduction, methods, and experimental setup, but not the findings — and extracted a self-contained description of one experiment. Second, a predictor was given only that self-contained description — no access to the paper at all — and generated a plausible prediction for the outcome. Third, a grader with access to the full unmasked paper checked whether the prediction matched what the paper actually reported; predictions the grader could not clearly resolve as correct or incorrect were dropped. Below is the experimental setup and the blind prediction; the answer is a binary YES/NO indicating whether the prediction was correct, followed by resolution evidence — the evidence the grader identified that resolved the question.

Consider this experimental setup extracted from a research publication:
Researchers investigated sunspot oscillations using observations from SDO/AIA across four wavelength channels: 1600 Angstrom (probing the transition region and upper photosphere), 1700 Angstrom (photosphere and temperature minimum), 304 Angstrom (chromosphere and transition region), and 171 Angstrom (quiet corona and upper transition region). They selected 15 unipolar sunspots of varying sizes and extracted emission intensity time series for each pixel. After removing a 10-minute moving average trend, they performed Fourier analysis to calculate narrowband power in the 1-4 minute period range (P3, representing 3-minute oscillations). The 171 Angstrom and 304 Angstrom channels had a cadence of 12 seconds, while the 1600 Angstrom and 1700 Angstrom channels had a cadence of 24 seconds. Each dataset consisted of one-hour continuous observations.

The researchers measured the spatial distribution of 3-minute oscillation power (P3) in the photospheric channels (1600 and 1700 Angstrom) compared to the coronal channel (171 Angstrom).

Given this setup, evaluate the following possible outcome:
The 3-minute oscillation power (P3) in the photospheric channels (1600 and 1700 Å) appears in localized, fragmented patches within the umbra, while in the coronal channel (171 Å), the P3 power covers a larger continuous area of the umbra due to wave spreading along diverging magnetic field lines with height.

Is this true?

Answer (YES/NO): NO